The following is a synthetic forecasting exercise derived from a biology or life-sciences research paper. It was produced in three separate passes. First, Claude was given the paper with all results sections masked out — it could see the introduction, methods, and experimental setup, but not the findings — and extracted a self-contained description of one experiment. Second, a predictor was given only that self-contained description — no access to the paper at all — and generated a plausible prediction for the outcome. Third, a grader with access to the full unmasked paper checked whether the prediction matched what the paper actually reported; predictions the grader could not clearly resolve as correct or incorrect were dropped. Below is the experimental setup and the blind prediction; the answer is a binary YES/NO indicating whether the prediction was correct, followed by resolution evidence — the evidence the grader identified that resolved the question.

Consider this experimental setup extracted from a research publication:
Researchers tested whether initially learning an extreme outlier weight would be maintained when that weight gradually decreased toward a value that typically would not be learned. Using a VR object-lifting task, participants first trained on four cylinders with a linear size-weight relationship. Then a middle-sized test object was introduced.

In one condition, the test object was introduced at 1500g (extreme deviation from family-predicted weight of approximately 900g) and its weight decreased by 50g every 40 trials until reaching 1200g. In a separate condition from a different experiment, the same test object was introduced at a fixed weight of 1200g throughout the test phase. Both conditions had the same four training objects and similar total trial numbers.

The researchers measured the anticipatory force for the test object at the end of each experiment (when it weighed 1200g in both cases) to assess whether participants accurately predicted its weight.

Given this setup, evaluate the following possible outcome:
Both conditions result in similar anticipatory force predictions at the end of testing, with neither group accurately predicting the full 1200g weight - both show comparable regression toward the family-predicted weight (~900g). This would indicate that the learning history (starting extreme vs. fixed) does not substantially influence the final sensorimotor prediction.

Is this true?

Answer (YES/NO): NO